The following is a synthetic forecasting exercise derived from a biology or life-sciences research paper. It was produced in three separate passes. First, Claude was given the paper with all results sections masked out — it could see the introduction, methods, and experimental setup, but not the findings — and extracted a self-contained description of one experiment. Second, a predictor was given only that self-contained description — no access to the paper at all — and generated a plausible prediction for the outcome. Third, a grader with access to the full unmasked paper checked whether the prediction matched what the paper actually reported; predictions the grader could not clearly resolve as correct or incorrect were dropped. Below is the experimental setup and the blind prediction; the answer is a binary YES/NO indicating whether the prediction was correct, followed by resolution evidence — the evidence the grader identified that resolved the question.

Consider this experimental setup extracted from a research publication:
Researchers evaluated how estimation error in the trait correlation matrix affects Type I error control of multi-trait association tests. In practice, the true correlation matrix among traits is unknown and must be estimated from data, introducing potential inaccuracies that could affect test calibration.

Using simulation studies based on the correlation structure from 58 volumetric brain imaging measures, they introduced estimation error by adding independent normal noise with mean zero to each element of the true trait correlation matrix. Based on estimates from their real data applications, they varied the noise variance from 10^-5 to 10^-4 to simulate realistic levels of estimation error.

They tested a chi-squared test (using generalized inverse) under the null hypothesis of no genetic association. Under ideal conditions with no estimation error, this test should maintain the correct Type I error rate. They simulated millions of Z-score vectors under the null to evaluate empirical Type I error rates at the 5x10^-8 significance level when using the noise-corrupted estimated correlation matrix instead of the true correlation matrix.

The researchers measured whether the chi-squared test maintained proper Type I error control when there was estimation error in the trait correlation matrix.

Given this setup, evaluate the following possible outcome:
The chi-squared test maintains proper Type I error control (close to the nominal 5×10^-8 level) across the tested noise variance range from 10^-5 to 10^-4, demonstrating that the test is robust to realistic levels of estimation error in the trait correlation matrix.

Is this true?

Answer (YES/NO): NO